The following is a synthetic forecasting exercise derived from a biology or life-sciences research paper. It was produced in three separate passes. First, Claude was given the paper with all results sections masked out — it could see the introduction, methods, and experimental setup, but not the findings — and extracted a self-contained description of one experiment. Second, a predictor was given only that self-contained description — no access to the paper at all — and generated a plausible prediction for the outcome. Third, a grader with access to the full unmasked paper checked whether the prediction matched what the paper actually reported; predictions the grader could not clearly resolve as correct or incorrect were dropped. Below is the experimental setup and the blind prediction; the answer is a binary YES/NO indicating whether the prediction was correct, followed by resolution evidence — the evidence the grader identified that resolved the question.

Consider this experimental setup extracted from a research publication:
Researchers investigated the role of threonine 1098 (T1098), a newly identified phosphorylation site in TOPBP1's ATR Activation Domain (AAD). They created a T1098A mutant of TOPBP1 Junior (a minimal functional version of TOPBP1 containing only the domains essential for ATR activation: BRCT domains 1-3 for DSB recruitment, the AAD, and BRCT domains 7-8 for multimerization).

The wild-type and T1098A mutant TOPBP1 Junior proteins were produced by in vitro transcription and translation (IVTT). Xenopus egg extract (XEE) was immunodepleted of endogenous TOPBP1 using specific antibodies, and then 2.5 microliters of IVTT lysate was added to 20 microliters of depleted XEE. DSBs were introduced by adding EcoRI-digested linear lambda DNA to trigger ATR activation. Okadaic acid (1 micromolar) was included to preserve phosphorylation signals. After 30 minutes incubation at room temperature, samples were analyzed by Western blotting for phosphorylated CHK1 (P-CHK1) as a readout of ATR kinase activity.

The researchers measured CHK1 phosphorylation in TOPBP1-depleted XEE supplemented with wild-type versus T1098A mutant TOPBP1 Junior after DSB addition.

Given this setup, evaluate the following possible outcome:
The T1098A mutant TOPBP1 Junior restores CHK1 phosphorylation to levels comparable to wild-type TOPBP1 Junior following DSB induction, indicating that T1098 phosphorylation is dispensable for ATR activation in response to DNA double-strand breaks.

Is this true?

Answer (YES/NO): NO